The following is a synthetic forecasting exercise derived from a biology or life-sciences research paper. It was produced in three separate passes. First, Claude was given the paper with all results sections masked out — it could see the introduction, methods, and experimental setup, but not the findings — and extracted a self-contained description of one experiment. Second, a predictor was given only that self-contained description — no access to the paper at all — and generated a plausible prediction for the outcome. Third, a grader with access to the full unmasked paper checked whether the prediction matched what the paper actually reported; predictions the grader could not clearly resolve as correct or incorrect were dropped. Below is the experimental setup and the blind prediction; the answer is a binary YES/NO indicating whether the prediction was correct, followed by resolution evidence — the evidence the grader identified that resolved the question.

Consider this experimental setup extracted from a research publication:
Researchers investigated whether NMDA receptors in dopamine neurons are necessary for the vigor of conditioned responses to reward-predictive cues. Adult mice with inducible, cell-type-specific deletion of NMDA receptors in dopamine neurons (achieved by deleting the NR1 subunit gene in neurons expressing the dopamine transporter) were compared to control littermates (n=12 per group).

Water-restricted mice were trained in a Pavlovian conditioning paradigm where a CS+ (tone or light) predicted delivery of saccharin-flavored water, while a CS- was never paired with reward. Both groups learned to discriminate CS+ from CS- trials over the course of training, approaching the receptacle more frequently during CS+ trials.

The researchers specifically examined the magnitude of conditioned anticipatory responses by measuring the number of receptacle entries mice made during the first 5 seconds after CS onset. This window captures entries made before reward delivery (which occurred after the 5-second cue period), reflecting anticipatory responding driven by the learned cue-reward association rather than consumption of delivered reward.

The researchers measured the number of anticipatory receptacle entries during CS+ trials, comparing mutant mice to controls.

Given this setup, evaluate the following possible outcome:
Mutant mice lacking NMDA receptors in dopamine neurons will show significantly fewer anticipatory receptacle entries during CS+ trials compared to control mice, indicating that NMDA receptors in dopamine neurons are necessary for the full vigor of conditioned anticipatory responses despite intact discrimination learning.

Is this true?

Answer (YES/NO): YES